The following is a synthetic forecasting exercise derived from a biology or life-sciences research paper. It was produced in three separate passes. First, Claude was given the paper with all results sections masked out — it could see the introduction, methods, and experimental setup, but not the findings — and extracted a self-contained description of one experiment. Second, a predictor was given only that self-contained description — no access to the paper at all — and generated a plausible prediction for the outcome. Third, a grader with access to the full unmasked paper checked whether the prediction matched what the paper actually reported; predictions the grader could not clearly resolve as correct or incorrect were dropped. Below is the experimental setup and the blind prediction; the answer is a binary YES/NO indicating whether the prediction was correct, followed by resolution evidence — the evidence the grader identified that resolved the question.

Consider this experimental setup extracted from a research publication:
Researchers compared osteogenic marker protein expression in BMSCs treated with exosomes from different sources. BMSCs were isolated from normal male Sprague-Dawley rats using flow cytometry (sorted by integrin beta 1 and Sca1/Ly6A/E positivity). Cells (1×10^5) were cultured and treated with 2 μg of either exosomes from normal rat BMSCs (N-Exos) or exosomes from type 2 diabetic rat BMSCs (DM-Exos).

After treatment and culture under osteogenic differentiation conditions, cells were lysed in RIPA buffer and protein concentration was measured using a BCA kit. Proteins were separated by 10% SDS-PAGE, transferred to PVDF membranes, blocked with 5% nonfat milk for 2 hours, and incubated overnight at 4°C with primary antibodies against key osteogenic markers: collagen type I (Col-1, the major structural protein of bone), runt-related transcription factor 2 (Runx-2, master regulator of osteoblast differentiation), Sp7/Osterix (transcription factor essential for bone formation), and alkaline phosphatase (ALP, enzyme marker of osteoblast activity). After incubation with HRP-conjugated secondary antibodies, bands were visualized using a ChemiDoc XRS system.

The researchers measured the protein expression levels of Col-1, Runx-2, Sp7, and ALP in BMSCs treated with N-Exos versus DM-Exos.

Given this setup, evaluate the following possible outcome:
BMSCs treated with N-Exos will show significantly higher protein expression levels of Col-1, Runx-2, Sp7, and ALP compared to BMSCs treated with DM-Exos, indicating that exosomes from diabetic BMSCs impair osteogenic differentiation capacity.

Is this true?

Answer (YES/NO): YES